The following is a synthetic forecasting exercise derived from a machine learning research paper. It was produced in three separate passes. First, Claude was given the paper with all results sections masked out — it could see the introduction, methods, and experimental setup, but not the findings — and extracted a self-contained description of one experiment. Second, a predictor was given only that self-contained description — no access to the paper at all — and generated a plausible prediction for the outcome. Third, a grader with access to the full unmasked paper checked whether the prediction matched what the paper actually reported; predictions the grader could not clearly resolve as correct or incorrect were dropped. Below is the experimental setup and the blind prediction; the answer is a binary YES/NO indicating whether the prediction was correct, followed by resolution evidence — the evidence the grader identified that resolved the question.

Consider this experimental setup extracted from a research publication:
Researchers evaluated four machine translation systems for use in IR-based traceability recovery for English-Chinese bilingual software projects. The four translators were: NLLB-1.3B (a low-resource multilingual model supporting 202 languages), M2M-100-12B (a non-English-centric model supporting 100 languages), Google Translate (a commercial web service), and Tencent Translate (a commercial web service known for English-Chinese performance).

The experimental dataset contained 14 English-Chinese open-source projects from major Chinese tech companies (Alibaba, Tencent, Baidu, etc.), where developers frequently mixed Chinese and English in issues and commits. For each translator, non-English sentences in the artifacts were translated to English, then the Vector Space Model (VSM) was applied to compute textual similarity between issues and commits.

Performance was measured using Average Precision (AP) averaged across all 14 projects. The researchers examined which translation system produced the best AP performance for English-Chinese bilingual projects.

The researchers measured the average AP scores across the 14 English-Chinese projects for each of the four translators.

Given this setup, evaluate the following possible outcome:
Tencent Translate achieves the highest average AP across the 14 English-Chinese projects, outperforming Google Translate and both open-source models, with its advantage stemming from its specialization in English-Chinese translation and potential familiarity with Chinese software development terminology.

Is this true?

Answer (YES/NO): YES